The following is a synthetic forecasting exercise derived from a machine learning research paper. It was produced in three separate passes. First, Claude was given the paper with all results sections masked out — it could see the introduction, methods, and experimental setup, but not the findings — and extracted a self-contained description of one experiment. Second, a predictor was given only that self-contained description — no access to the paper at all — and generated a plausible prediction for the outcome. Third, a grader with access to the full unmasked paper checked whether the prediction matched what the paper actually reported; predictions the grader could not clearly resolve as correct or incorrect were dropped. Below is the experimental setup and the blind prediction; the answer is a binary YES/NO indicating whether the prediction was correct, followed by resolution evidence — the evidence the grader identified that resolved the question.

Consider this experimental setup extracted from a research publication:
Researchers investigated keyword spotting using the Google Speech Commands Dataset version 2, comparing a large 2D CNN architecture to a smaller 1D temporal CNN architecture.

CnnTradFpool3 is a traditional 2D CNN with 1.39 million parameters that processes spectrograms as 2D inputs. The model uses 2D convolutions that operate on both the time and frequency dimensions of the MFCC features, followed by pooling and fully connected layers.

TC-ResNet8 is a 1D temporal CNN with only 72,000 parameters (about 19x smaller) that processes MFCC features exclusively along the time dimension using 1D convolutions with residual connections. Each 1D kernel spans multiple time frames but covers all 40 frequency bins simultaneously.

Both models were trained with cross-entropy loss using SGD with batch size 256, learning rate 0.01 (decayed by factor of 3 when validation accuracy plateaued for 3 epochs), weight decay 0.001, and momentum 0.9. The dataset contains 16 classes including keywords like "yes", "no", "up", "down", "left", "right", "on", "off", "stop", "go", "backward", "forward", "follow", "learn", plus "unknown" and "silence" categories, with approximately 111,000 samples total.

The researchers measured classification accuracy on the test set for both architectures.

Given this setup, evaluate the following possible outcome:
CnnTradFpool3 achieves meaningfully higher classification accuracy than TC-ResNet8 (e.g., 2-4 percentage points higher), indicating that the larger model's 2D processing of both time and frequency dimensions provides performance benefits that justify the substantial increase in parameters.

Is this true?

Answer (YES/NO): NO